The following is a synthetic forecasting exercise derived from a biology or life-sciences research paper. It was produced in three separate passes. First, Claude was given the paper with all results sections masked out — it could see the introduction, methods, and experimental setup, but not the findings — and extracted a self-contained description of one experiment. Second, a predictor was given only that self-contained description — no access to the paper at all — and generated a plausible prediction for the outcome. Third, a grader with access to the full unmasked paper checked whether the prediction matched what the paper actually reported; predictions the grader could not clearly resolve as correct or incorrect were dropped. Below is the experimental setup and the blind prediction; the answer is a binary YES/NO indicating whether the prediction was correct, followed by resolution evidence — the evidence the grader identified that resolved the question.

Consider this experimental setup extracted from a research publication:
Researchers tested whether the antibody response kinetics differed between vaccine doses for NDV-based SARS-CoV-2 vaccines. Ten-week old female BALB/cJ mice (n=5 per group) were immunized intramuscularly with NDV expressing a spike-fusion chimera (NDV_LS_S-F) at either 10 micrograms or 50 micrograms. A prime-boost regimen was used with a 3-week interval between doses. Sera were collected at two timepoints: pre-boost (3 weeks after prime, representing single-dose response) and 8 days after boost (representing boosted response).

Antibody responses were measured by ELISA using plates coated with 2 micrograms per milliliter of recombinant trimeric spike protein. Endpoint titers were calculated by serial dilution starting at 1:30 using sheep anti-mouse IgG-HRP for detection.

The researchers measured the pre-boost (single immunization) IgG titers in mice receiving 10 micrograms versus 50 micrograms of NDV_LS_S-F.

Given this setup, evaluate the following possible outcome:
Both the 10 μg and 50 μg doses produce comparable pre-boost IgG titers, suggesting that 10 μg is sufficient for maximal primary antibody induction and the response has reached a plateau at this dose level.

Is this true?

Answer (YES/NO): YES